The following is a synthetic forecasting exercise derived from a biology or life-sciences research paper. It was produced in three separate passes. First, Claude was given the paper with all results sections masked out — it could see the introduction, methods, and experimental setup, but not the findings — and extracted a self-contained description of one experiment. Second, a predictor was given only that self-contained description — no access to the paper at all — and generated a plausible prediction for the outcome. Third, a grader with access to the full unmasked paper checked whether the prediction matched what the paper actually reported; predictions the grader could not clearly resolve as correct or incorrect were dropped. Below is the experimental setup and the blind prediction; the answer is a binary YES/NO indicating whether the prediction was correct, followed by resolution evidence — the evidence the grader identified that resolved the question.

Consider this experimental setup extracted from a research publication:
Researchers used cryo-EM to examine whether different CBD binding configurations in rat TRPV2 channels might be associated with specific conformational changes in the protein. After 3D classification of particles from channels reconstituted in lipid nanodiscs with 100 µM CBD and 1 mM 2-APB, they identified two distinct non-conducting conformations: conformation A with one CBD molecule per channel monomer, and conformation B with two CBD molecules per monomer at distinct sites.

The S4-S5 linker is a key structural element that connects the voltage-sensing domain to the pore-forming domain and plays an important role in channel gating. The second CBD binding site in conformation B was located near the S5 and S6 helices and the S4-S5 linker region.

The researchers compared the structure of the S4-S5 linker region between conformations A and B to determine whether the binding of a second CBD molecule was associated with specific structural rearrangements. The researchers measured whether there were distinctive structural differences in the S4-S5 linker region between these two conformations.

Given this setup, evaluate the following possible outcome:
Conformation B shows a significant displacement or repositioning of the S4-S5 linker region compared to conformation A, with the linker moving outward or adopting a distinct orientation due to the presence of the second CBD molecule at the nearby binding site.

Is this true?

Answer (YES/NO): YES